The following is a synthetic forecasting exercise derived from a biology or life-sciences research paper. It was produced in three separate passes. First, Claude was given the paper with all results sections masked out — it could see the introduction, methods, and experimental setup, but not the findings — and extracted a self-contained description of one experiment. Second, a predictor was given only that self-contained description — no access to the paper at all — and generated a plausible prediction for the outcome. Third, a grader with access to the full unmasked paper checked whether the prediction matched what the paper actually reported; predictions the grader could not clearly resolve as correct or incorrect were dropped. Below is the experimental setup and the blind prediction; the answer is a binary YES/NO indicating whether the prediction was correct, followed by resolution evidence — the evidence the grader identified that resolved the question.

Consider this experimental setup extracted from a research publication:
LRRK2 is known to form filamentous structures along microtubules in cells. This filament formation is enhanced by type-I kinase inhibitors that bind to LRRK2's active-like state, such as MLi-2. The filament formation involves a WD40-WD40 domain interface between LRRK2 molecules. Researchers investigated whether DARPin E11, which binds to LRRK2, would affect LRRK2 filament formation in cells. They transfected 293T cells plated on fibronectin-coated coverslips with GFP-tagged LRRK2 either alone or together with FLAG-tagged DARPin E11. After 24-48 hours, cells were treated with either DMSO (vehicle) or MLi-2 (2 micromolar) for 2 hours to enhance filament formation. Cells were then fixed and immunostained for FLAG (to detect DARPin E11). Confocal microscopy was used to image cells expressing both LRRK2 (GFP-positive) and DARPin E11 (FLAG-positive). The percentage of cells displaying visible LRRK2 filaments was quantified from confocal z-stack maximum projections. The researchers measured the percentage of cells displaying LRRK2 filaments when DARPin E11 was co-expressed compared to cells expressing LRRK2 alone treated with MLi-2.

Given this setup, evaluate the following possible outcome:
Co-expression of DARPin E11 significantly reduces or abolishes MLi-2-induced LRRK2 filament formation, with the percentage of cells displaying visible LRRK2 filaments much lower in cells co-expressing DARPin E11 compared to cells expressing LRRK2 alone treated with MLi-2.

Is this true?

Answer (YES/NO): YES